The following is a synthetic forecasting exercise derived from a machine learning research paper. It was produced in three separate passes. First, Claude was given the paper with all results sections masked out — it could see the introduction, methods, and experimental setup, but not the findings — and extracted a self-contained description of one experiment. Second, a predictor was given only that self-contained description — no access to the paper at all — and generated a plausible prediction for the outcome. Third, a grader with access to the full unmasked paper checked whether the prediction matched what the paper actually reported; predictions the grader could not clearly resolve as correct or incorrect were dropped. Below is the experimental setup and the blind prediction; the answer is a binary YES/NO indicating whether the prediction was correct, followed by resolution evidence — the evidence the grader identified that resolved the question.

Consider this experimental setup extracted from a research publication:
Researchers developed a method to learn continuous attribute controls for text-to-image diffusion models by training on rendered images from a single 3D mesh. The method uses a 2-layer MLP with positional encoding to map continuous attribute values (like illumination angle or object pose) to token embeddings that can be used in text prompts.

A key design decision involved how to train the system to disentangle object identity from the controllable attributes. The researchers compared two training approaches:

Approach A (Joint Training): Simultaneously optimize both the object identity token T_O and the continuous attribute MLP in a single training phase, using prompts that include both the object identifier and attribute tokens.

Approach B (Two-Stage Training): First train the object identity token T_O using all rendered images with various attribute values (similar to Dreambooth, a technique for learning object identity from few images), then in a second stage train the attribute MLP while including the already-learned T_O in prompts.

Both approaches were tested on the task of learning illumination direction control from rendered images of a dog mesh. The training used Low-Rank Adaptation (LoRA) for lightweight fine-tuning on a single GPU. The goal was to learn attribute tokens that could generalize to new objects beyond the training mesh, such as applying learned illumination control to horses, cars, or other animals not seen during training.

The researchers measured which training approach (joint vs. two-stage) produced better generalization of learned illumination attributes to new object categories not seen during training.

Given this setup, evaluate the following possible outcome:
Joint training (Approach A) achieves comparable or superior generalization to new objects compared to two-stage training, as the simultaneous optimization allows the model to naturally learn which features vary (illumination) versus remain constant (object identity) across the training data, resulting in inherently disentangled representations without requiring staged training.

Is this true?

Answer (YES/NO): NO